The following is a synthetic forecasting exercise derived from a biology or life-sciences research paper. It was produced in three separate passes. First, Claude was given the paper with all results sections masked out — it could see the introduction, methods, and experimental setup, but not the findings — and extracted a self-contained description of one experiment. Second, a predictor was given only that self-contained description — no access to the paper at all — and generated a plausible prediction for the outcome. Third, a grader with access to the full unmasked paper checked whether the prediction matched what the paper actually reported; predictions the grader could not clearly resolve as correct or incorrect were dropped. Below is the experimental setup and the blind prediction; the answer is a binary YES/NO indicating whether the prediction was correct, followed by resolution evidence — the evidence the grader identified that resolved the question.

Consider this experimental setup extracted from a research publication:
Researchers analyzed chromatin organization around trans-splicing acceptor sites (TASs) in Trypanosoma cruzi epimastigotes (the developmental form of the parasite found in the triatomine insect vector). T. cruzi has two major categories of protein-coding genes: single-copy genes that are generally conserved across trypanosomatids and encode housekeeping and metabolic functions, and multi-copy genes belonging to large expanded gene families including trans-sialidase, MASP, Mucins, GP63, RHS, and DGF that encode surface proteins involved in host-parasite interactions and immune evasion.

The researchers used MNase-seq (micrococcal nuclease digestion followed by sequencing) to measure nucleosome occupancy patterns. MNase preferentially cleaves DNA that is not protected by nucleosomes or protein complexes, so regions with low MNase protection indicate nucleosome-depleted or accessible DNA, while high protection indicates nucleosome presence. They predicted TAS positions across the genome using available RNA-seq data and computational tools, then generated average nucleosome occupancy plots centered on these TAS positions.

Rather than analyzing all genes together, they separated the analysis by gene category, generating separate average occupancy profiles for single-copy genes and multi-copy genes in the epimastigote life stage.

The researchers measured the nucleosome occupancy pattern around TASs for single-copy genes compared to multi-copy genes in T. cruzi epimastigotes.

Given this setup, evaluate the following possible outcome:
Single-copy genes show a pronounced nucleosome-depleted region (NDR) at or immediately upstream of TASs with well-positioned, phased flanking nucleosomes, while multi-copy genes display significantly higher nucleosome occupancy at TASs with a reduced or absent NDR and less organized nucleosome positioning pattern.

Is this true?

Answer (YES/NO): NO